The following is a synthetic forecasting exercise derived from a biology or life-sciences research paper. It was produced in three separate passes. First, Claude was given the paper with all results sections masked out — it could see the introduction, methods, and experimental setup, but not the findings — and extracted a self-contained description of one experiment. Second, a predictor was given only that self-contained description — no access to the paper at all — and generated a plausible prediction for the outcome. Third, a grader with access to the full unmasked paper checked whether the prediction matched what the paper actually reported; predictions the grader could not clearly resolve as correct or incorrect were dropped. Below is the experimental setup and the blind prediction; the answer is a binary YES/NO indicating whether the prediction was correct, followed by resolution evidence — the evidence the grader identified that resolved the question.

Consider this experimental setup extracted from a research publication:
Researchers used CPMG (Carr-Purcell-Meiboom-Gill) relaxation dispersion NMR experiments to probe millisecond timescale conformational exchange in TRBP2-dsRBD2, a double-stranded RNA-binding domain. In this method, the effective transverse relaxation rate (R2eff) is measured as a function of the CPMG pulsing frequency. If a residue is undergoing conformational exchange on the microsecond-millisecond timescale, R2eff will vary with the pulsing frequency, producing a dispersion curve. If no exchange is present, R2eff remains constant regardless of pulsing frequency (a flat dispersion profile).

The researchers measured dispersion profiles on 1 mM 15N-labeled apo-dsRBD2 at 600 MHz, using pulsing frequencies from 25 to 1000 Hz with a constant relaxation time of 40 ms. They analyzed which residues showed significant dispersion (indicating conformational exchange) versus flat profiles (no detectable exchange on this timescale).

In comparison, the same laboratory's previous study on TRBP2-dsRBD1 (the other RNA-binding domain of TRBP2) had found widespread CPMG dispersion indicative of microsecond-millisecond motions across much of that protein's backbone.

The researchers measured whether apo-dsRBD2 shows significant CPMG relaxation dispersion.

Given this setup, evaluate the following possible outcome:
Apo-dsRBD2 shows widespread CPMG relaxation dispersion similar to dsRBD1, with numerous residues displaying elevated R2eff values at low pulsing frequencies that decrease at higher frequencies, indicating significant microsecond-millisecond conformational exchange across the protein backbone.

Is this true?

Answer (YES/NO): NO